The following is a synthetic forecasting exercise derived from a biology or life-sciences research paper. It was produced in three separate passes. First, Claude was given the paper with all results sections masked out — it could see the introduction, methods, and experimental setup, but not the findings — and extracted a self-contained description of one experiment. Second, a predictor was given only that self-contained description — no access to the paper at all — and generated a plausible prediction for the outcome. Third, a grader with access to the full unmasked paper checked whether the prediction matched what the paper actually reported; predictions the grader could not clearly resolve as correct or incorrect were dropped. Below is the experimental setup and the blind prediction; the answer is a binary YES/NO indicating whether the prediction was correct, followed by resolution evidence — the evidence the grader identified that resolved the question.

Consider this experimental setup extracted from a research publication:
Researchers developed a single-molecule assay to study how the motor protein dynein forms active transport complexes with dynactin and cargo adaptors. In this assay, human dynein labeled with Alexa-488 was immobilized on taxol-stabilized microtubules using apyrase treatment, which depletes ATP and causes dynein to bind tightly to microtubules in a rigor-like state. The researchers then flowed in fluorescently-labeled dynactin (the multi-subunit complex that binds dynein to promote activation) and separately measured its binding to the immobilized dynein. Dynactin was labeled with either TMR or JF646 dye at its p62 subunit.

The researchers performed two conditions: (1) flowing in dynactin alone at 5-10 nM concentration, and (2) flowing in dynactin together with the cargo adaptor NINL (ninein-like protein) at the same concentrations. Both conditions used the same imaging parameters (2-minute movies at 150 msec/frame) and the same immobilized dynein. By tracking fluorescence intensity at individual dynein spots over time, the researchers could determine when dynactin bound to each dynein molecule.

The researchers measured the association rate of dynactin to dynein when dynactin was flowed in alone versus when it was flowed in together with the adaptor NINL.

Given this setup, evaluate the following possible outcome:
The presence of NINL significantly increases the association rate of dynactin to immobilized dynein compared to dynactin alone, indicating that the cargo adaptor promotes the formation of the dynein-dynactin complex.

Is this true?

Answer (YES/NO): NO